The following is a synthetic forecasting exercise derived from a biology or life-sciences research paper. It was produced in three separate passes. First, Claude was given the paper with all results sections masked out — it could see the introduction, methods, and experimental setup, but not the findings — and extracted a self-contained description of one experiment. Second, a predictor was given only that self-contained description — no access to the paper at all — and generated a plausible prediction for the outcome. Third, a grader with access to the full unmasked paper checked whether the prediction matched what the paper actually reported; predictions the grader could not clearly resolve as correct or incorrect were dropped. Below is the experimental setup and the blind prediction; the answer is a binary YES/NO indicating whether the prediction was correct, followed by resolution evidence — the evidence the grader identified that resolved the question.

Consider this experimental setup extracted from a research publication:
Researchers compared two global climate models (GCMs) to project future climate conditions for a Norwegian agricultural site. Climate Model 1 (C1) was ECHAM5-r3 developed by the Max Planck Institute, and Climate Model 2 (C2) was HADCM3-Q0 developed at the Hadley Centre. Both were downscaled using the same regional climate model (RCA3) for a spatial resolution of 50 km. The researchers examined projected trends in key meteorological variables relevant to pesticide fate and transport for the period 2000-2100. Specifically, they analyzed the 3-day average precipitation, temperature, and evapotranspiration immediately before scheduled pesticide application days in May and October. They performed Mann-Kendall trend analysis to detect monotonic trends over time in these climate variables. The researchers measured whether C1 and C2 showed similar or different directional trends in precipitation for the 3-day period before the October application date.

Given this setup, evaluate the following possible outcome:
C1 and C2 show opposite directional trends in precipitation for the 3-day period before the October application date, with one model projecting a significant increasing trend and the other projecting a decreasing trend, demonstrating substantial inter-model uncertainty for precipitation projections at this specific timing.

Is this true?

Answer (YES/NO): YES